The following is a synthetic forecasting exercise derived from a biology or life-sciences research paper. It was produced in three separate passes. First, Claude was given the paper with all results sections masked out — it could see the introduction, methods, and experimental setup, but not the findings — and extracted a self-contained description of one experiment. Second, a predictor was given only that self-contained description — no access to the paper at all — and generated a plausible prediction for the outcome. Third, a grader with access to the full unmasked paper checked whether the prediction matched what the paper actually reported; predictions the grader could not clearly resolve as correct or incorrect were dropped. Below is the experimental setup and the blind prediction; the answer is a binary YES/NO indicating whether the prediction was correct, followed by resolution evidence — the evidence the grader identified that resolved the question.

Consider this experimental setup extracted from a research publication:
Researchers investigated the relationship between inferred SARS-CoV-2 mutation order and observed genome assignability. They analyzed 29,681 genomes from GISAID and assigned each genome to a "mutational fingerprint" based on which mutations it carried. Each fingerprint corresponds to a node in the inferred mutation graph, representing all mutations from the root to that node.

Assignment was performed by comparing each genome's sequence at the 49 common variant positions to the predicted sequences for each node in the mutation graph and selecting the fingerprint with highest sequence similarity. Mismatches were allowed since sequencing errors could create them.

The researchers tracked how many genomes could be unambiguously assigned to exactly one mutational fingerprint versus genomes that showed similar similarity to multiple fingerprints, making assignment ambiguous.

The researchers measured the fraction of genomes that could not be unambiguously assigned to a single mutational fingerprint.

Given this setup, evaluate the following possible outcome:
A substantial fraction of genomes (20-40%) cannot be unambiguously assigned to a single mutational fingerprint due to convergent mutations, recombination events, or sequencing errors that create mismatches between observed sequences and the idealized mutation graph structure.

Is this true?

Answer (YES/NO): NO